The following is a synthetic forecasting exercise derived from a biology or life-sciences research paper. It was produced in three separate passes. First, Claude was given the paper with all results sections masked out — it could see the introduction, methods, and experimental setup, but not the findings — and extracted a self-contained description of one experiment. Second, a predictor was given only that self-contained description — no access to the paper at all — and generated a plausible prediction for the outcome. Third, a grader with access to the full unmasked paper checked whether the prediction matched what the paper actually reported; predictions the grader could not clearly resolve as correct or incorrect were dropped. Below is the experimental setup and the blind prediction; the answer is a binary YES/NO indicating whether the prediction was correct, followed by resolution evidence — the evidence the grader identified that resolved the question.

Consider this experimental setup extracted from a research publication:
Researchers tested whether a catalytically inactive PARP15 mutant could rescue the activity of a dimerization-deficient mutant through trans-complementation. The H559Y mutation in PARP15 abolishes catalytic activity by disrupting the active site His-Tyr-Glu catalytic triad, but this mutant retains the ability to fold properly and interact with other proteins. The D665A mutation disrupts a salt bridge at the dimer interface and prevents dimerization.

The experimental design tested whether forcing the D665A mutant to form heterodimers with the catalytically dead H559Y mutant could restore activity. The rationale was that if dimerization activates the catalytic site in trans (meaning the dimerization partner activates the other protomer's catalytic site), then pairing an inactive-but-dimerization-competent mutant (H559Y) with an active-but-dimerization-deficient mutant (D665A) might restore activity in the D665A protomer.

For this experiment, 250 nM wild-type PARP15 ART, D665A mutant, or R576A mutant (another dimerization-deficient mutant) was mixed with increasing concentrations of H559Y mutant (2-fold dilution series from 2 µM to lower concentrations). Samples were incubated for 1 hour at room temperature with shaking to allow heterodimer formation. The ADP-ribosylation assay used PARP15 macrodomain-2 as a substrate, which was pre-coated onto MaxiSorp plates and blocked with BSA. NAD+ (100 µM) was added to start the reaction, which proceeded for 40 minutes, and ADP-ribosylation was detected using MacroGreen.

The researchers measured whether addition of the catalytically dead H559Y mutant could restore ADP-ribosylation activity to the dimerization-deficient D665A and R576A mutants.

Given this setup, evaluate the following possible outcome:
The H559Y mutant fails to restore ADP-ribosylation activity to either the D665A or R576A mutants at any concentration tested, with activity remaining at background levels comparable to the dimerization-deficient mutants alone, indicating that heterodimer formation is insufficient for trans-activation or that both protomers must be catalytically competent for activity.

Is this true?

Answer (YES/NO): NO